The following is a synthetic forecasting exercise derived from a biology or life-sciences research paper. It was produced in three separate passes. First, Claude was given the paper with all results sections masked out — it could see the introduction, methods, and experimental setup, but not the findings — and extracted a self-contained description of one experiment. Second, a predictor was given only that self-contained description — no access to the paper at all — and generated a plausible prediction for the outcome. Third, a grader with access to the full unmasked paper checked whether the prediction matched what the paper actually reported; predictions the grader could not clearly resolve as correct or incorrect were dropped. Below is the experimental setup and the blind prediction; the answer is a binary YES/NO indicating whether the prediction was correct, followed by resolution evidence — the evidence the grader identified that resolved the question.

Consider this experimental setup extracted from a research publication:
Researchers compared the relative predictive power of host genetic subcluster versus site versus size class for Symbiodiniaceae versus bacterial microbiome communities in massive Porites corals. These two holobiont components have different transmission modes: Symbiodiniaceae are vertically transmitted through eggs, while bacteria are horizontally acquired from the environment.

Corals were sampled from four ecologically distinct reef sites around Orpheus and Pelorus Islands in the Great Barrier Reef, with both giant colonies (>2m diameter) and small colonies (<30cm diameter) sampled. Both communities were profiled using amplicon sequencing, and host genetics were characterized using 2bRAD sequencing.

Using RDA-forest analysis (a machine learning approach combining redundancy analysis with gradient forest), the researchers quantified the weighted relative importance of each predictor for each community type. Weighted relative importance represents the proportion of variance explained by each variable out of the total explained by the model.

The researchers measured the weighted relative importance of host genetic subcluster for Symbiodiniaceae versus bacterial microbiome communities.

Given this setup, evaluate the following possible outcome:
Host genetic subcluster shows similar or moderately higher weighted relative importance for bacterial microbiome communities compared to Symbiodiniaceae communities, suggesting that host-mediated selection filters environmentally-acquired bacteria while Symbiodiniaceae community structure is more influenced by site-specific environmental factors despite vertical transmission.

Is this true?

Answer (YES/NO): NO